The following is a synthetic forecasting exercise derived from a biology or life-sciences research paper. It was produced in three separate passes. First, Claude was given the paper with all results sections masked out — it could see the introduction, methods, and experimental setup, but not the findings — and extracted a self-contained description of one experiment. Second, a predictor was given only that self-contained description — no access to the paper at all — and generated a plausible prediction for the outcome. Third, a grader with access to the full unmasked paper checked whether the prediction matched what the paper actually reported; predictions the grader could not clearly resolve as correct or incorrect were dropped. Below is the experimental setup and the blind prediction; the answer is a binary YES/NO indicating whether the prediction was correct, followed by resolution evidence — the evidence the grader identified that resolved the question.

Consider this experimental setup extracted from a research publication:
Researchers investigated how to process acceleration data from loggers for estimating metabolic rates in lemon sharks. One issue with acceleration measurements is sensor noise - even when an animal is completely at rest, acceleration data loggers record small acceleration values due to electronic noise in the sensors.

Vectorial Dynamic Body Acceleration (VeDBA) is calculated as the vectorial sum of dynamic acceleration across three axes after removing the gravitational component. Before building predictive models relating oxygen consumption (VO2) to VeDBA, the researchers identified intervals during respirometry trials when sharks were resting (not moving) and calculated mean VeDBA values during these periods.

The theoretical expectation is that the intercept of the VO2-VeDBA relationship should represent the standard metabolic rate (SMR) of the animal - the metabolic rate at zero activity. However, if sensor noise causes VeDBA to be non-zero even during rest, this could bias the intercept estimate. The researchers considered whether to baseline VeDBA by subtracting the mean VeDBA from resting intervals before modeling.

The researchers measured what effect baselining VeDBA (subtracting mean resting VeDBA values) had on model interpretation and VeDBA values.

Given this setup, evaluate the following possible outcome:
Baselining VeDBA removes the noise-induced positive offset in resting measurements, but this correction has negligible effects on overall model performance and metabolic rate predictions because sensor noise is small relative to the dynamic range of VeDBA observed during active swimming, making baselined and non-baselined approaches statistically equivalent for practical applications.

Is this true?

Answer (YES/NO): NO